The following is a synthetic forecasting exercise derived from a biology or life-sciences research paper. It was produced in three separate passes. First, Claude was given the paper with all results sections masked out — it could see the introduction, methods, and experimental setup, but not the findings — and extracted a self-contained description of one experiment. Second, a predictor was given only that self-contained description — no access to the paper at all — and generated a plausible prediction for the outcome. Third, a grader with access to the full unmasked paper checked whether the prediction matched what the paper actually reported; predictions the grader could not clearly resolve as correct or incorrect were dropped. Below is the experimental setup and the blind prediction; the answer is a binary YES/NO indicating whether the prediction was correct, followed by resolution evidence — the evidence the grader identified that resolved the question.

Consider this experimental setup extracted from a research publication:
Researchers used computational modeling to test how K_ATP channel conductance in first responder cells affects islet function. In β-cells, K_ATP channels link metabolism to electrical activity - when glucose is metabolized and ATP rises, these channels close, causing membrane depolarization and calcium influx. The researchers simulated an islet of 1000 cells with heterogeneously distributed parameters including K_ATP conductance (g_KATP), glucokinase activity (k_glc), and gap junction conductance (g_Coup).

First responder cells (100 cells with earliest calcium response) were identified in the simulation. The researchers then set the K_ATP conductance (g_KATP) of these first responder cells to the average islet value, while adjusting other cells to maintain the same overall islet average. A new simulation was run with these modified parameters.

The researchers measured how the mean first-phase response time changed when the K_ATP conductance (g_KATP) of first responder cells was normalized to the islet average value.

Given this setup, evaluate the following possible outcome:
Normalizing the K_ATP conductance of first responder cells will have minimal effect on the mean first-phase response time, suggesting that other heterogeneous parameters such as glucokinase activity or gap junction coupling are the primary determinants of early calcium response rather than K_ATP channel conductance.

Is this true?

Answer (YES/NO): NO